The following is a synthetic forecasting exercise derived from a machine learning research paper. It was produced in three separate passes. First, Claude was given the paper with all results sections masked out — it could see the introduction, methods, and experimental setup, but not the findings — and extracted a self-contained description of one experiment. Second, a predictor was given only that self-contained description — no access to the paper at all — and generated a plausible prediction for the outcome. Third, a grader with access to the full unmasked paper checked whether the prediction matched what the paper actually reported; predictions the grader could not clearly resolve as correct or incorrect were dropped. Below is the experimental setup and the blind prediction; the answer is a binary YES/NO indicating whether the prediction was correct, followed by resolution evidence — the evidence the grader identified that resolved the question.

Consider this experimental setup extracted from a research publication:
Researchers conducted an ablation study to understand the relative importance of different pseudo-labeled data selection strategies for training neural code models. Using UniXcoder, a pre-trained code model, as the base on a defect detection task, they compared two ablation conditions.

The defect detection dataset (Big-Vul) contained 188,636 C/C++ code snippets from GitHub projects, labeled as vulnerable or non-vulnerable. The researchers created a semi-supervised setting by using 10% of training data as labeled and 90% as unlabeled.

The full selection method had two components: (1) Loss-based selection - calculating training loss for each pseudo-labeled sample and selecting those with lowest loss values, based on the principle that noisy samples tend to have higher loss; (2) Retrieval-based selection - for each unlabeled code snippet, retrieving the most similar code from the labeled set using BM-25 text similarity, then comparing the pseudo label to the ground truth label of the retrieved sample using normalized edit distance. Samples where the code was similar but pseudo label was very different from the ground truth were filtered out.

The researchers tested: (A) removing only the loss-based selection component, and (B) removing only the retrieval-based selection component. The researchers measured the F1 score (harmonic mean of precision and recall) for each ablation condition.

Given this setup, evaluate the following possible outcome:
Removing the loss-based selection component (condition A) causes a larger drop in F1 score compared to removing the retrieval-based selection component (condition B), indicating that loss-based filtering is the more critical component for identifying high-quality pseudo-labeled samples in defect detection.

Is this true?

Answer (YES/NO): YES